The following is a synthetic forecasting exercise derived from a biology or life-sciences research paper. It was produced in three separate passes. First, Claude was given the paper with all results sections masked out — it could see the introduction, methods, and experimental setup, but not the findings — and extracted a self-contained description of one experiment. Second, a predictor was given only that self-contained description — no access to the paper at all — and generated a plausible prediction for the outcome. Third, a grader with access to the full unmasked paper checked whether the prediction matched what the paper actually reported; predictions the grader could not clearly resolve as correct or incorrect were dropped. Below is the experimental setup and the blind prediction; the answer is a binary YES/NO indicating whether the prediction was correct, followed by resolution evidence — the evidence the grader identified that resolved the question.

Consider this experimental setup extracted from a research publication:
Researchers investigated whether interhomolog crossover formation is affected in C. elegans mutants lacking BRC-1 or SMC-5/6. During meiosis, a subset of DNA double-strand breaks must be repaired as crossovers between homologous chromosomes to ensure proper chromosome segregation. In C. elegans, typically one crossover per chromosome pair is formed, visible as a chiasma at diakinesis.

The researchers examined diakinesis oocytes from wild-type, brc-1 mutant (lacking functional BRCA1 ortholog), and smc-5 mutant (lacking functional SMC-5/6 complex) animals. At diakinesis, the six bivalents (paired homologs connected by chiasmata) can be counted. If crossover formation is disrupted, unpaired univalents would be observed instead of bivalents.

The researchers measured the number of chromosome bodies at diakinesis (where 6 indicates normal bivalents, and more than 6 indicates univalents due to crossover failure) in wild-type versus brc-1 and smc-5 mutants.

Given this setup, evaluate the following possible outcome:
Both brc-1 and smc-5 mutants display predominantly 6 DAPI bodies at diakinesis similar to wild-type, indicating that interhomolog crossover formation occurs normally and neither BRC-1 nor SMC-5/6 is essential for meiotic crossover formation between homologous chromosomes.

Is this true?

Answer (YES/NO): YES